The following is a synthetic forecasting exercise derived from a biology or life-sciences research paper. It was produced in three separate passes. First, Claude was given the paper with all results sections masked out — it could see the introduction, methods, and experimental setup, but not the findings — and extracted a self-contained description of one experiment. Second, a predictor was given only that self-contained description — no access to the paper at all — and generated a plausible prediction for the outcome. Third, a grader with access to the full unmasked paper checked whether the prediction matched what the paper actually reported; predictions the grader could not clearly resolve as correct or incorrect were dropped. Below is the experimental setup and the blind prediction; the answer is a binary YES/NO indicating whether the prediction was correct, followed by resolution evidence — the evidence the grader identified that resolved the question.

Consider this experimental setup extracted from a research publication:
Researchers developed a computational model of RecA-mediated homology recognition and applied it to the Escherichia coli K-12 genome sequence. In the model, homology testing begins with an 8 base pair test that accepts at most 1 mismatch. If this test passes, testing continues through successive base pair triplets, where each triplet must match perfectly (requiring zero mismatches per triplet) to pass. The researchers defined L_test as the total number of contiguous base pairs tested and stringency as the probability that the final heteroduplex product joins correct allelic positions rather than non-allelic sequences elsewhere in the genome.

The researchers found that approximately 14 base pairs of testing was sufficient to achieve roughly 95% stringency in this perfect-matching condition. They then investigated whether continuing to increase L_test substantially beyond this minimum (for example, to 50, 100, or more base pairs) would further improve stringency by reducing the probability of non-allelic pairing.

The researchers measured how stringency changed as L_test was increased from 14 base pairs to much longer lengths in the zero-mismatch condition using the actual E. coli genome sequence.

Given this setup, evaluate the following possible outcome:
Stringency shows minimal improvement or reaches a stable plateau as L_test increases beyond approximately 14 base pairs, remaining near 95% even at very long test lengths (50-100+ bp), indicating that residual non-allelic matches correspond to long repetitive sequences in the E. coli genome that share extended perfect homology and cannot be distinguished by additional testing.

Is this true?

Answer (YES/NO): NO